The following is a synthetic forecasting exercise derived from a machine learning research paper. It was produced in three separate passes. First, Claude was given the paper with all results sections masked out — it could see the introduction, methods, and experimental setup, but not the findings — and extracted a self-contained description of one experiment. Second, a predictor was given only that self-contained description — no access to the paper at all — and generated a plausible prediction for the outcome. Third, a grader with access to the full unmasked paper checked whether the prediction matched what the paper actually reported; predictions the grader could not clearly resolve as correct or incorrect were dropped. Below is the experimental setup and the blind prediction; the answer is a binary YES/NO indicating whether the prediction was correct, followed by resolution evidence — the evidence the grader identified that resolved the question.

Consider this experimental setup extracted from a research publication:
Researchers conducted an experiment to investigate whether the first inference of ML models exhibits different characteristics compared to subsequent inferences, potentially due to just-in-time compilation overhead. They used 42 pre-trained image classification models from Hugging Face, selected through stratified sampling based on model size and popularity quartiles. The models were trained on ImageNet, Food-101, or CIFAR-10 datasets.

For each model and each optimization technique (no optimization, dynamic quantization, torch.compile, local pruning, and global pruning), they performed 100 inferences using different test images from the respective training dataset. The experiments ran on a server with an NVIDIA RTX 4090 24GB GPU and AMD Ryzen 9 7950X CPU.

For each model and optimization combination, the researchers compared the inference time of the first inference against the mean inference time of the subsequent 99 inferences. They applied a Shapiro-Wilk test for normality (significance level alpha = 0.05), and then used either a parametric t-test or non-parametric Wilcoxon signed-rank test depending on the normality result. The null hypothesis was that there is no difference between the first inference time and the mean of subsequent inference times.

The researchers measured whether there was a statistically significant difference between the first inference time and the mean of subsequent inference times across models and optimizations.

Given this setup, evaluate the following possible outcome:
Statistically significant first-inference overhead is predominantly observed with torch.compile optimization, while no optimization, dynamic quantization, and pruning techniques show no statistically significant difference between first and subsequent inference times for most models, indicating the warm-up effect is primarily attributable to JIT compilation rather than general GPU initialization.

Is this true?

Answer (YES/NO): NO